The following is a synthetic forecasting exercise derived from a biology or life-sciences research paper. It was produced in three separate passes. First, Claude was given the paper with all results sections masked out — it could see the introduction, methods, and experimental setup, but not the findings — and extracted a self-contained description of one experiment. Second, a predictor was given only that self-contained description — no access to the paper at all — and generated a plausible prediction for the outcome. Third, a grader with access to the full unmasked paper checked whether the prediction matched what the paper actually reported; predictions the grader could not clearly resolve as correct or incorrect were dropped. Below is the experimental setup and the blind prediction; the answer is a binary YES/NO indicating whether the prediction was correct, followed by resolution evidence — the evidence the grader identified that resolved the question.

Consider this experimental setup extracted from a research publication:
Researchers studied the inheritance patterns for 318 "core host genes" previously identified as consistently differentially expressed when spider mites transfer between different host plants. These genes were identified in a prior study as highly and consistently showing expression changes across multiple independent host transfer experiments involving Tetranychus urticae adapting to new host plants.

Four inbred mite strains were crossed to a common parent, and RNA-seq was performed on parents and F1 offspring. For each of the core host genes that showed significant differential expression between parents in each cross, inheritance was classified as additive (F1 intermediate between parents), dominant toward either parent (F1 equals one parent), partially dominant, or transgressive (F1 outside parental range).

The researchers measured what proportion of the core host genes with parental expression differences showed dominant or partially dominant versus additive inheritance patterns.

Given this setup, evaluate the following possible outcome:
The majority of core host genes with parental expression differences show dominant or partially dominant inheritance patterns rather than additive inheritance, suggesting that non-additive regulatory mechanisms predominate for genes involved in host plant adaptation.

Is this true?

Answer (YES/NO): YES